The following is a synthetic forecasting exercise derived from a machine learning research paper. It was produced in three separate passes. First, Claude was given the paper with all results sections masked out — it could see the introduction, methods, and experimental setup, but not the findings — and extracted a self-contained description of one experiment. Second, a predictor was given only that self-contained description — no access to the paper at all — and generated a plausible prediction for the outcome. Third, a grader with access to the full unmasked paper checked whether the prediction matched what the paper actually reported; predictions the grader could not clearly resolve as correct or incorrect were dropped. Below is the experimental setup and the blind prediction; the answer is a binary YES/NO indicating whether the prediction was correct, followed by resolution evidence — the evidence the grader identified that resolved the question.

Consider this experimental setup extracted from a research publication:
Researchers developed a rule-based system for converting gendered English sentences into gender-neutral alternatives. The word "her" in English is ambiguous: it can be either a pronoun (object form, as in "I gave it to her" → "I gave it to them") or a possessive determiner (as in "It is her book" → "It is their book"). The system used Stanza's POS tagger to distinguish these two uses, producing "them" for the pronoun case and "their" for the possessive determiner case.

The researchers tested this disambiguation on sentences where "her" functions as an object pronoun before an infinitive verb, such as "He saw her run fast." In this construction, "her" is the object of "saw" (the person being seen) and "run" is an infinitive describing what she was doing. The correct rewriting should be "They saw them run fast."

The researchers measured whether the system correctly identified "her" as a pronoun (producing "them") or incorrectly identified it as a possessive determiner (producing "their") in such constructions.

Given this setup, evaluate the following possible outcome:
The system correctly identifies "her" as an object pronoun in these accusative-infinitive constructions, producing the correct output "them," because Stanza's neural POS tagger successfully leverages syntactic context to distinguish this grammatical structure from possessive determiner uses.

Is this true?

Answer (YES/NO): NO